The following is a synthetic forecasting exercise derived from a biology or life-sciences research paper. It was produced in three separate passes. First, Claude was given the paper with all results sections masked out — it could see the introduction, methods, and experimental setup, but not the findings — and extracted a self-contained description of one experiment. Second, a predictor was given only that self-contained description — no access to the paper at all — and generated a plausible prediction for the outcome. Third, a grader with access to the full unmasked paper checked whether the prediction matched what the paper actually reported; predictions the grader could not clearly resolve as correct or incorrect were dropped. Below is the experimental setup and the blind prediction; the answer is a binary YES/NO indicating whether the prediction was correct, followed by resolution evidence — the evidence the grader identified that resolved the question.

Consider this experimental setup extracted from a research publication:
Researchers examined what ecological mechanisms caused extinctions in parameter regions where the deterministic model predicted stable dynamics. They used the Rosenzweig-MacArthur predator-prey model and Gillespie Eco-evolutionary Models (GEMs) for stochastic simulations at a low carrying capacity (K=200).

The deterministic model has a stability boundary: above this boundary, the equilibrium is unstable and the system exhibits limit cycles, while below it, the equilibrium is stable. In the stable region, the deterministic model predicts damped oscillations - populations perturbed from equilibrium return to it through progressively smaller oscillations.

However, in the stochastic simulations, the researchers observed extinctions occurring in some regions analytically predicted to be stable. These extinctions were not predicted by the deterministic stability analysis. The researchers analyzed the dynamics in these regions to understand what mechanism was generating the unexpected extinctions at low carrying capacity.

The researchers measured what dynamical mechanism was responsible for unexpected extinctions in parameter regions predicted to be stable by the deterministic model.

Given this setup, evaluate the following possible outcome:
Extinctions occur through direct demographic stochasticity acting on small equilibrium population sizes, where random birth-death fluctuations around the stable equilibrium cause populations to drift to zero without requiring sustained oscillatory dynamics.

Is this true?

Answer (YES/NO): NO